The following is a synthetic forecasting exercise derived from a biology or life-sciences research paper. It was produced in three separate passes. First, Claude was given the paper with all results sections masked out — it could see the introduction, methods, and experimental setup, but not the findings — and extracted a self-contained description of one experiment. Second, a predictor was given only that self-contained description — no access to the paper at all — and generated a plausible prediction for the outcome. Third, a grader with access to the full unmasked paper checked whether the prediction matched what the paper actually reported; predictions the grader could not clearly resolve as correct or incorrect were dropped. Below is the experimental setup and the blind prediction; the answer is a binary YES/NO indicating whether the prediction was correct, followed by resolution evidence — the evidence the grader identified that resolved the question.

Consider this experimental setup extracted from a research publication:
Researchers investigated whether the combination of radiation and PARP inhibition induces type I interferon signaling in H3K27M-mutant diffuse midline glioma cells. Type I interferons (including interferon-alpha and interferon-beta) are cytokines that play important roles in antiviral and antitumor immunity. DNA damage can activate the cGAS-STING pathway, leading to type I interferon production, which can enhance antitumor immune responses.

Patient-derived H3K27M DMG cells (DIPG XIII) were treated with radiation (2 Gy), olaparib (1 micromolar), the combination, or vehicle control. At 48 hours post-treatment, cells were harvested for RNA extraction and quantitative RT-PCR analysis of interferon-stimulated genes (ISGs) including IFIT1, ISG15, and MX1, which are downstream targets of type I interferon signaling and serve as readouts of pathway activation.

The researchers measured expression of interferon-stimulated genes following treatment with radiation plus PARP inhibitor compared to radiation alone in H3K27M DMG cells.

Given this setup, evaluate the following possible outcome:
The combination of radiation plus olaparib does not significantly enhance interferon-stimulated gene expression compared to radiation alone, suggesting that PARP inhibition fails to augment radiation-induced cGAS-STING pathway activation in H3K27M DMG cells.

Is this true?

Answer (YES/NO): NO